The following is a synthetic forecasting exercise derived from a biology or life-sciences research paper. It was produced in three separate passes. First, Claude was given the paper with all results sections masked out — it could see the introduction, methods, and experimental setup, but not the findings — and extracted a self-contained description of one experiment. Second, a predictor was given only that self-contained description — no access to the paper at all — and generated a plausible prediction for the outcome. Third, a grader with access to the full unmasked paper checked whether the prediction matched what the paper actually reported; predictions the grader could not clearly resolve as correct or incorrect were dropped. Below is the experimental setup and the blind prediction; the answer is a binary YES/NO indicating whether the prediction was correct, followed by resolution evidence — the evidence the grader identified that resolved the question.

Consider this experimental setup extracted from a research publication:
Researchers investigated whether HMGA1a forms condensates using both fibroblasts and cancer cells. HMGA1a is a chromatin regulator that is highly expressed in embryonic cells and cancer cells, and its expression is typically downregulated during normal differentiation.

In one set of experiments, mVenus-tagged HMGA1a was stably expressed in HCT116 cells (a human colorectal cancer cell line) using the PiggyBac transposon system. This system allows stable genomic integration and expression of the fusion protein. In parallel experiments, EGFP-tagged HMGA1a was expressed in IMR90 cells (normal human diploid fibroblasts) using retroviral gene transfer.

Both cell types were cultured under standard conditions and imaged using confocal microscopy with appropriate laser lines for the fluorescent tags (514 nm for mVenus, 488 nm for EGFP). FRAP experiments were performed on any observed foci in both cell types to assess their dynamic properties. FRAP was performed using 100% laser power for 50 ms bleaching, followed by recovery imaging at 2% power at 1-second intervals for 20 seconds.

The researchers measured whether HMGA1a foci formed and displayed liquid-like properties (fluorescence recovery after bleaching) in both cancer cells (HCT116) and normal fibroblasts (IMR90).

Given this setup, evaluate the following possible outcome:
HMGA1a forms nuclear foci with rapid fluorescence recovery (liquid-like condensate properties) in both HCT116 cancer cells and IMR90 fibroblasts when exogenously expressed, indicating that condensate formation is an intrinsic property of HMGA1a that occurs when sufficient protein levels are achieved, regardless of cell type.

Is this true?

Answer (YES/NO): NO